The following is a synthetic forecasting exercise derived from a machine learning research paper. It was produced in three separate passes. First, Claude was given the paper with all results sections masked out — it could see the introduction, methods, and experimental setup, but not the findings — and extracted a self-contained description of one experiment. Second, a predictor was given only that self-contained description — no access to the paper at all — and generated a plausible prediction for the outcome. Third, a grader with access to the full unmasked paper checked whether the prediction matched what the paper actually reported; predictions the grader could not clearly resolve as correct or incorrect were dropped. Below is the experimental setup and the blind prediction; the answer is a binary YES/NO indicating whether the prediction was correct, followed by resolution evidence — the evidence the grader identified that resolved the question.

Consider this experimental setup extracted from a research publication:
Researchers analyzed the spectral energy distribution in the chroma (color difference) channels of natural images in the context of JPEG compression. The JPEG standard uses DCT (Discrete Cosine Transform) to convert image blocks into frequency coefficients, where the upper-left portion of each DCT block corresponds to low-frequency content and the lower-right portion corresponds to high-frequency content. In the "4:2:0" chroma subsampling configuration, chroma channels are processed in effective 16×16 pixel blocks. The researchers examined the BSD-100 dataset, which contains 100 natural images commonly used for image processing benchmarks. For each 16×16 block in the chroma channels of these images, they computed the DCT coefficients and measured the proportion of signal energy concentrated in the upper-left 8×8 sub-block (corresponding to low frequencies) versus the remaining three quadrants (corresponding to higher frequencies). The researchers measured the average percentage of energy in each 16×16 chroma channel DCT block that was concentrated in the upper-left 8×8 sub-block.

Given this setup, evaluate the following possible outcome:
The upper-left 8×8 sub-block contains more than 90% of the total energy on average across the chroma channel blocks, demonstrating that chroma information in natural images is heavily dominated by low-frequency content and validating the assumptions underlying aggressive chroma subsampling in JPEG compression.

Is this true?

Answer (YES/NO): YES